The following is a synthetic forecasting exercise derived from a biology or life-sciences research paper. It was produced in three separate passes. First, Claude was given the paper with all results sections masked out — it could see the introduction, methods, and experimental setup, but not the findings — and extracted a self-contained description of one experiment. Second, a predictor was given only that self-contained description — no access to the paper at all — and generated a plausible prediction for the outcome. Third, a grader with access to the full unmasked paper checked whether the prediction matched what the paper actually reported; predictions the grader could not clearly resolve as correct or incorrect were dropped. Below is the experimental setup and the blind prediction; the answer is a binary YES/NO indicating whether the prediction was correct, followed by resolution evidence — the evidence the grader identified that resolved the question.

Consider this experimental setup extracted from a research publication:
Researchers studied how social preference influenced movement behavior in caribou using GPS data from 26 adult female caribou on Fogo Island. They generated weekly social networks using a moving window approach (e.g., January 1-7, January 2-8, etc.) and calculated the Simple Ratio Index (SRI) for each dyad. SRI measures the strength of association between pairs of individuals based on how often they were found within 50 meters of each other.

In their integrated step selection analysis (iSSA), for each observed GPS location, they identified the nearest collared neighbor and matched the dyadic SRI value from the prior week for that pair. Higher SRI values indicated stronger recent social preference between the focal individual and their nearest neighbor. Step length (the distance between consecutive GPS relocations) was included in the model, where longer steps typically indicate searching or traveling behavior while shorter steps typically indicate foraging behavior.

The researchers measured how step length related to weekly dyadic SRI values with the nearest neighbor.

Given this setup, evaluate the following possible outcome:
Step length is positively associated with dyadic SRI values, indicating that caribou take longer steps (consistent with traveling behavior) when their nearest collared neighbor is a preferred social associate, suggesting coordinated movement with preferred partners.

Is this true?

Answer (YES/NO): YES